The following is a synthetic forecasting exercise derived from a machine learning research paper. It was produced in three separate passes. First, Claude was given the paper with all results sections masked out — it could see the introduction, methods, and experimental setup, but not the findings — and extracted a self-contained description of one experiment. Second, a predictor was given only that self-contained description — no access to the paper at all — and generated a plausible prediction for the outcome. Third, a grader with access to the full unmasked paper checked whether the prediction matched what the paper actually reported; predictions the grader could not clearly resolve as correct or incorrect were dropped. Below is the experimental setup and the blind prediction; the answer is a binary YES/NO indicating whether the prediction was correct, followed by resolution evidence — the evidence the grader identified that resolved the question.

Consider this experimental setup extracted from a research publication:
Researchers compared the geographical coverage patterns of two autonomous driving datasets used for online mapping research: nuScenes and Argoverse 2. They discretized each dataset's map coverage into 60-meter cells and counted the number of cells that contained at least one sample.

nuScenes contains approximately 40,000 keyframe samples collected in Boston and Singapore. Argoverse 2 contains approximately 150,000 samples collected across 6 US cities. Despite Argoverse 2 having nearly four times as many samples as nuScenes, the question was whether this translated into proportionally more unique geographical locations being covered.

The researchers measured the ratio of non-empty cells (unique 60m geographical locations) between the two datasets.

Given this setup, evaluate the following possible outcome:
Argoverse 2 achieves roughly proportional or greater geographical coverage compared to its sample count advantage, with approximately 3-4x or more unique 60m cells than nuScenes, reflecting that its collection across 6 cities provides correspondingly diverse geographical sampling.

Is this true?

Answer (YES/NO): NO